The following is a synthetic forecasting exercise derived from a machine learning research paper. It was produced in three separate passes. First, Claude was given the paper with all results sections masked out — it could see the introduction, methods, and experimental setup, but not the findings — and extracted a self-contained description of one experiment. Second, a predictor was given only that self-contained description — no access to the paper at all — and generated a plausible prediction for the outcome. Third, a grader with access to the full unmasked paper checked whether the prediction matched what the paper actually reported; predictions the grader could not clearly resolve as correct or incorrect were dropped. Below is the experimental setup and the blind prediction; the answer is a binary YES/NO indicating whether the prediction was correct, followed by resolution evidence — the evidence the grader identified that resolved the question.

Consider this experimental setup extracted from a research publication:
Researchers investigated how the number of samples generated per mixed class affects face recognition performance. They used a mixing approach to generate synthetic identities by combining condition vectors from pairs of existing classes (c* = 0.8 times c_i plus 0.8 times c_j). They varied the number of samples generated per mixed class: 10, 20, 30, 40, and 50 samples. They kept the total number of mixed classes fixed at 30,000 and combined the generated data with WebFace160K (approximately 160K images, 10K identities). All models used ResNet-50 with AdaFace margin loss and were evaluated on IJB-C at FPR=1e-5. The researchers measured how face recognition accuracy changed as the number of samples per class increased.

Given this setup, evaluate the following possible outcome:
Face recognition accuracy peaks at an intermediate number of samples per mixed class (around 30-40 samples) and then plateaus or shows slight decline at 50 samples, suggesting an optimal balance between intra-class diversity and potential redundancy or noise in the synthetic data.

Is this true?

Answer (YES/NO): NO